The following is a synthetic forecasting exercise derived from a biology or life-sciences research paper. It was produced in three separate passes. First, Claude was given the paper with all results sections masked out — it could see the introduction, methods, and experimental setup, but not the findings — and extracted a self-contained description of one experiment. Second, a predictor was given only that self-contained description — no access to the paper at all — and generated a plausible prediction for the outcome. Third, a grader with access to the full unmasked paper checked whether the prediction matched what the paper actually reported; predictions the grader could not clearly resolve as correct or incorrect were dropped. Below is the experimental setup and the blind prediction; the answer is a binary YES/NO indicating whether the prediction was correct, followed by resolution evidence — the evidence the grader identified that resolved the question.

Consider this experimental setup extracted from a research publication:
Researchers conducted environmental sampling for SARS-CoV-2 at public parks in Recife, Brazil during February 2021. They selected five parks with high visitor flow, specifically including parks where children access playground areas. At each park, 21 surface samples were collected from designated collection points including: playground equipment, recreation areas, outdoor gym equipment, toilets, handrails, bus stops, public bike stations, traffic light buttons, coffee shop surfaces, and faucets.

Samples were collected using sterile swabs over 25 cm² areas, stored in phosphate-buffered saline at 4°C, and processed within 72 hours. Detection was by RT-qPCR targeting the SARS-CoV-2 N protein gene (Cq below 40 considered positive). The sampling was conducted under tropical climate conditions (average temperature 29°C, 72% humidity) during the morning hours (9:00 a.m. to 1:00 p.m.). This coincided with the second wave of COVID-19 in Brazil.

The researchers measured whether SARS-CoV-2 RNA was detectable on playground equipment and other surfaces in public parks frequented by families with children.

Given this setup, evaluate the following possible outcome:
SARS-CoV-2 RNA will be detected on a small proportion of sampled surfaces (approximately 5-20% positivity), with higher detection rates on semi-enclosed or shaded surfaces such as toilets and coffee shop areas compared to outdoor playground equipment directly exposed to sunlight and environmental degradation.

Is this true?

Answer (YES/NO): NO